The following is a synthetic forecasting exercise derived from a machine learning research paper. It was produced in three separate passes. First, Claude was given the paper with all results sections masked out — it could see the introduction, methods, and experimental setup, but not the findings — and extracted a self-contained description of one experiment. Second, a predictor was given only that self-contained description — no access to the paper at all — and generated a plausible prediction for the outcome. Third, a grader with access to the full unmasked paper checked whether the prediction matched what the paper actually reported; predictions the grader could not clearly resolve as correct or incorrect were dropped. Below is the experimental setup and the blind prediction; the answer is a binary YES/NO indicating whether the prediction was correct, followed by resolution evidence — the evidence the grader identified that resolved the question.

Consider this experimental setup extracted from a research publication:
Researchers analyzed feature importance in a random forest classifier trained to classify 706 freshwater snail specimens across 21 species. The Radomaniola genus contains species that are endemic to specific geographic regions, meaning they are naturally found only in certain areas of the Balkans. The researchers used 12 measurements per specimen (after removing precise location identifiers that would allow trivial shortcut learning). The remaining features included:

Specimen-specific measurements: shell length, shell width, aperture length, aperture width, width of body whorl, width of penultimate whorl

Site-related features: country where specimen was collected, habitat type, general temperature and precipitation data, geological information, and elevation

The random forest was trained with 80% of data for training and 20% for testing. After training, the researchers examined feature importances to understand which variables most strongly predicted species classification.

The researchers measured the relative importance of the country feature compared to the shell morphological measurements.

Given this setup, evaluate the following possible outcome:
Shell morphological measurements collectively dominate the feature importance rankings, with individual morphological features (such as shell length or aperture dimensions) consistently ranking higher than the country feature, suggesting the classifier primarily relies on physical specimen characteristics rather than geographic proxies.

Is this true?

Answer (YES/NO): NO